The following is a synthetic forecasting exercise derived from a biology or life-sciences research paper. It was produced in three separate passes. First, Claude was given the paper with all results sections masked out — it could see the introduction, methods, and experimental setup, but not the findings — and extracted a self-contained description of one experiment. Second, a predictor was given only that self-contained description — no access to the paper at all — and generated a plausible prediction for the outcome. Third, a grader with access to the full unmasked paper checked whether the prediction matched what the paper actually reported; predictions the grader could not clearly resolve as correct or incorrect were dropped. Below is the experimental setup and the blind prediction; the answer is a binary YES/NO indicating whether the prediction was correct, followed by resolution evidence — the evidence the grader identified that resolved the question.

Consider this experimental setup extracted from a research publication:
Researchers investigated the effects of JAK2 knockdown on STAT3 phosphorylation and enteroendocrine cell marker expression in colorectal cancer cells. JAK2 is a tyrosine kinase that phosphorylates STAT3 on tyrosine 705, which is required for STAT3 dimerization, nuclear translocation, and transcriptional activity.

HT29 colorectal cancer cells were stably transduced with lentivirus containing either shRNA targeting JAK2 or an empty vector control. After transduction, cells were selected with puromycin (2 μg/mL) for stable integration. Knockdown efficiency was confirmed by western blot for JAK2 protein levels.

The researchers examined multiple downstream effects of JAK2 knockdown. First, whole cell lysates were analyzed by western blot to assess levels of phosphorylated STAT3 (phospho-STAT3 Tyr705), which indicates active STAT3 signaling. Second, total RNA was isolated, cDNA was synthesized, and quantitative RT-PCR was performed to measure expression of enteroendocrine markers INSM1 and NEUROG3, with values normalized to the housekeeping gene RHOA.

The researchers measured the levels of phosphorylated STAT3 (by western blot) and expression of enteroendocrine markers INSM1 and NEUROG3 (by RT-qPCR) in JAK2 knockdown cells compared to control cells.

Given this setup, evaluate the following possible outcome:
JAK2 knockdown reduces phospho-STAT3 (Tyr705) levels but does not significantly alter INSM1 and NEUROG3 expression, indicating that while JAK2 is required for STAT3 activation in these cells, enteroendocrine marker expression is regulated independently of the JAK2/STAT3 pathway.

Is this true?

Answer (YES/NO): NO